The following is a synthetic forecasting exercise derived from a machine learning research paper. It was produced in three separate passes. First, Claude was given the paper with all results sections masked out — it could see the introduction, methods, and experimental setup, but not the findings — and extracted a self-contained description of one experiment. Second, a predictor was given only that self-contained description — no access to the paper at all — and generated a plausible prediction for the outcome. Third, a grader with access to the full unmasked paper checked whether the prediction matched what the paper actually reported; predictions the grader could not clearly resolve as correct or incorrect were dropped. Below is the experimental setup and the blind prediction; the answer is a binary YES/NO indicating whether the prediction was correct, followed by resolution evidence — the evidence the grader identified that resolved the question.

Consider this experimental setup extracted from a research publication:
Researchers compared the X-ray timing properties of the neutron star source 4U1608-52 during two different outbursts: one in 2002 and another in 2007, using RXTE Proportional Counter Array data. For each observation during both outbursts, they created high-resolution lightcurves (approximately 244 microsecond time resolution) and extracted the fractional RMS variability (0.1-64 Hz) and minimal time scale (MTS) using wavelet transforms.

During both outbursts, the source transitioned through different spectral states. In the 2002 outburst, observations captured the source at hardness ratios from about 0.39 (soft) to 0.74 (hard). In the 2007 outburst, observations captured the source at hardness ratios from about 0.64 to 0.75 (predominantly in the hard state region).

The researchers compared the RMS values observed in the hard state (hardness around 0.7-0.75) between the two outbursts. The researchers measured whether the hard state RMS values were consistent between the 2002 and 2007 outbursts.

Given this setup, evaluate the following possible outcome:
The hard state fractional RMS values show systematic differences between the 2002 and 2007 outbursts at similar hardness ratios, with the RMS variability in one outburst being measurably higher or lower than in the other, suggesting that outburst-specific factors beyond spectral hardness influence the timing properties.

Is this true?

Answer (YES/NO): YES